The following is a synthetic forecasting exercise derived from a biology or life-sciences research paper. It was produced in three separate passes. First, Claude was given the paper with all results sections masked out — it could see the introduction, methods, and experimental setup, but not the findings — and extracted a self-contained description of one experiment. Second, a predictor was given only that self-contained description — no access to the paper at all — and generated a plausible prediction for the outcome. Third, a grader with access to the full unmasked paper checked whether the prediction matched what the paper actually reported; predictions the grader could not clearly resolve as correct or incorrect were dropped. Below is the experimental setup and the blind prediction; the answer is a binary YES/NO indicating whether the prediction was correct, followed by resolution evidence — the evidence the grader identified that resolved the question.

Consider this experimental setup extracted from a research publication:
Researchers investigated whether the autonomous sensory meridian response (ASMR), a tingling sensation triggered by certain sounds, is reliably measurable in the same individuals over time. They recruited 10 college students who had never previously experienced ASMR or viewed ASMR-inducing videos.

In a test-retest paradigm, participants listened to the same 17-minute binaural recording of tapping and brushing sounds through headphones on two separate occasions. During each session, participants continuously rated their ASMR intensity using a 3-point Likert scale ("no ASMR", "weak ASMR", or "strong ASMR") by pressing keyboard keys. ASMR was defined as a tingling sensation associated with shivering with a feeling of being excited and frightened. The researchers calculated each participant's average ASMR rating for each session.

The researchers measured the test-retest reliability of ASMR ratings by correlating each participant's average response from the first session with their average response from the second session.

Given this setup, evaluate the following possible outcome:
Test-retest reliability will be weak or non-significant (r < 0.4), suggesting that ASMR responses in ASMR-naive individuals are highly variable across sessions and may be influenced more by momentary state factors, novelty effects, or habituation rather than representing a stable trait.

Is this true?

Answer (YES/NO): NO